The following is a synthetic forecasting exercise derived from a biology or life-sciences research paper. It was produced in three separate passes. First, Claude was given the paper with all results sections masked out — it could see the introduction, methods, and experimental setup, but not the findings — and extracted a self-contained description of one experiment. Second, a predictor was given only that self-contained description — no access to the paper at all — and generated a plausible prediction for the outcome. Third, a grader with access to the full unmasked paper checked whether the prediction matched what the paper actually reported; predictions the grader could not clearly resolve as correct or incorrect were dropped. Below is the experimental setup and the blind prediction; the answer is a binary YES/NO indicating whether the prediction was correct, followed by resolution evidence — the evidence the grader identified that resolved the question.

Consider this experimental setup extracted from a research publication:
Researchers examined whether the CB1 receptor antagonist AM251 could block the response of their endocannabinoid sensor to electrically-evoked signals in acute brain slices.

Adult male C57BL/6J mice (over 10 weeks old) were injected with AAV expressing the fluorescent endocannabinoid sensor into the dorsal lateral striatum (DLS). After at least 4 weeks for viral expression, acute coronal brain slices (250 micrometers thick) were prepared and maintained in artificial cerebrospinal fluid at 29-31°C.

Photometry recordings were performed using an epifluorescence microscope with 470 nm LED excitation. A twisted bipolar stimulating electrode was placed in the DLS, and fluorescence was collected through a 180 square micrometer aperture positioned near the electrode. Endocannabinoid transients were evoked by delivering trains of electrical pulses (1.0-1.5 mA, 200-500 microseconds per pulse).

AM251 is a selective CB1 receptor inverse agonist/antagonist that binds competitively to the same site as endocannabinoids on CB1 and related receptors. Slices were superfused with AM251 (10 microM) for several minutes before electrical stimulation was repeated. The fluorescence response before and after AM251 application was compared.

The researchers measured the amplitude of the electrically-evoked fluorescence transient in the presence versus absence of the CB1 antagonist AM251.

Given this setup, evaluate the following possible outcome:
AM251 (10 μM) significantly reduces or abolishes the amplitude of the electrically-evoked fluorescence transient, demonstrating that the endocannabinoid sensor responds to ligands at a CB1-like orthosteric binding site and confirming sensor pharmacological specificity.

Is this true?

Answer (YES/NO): YES